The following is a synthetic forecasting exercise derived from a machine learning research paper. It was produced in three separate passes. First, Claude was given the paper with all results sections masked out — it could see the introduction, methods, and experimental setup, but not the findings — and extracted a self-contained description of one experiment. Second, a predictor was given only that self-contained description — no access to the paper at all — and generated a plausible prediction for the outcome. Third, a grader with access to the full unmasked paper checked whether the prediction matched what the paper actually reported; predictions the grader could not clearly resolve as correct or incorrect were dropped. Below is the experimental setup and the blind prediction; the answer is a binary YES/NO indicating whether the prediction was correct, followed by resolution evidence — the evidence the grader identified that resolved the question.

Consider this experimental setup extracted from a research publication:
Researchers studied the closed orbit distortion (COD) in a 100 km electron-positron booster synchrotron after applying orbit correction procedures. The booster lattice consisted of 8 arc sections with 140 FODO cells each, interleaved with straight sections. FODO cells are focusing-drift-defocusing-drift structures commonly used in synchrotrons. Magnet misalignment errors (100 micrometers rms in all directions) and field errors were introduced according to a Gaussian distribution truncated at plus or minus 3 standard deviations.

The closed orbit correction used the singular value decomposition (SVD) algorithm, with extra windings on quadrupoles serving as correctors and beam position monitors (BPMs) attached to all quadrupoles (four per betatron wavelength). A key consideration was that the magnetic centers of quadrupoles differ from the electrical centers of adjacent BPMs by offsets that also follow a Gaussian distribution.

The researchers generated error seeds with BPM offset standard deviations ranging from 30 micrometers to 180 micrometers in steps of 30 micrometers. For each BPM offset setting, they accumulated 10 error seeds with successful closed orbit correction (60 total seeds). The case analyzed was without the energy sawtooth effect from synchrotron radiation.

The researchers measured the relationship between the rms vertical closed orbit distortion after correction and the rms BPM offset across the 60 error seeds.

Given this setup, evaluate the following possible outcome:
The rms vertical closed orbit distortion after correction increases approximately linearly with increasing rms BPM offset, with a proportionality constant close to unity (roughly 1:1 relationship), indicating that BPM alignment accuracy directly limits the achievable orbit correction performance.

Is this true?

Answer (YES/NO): NO